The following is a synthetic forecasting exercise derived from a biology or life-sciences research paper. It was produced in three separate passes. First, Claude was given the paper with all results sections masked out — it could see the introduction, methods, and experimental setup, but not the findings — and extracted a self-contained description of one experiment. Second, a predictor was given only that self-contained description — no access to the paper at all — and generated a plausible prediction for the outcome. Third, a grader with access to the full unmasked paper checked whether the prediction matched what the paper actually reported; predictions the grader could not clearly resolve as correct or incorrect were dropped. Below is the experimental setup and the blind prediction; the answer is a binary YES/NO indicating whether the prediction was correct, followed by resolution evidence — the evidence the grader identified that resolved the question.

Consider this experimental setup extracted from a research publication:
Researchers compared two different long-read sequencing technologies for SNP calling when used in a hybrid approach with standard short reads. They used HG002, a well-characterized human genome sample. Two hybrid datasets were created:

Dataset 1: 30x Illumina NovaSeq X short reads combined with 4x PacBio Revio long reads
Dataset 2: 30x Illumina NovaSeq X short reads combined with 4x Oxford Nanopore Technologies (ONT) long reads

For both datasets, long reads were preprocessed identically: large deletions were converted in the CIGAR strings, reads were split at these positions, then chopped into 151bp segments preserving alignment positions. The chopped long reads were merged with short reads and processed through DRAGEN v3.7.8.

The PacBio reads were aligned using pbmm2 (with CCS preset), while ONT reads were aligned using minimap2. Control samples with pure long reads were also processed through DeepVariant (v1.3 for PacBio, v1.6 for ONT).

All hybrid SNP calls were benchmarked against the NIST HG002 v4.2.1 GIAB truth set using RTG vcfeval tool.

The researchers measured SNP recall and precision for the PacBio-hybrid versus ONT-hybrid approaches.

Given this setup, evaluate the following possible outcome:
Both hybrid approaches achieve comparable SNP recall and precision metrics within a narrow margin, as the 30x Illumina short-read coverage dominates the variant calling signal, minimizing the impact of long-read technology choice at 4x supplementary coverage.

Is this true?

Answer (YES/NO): NO